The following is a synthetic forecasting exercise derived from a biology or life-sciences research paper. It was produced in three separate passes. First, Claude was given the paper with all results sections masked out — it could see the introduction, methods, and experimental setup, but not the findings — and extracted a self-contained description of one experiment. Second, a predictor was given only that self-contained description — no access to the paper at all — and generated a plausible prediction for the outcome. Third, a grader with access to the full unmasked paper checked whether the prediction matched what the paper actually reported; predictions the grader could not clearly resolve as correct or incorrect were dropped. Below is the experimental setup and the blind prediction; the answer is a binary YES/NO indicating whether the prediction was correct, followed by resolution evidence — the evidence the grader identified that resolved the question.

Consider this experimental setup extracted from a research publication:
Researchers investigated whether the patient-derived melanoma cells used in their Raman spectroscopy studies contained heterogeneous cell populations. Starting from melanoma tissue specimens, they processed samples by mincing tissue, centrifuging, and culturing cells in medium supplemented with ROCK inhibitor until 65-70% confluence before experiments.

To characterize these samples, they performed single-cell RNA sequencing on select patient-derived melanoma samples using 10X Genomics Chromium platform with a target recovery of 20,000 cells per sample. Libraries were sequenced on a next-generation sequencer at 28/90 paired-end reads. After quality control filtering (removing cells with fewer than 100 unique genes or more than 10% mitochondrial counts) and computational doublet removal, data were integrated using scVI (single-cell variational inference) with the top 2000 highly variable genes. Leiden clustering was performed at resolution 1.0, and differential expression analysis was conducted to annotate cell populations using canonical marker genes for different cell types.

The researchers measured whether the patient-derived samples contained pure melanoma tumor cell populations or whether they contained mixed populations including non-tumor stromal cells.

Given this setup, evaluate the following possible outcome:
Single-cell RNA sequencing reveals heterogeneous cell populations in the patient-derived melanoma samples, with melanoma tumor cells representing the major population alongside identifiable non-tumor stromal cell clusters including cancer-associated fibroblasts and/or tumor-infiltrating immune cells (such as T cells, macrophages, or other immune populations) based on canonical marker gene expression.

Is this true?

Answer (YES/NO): NO